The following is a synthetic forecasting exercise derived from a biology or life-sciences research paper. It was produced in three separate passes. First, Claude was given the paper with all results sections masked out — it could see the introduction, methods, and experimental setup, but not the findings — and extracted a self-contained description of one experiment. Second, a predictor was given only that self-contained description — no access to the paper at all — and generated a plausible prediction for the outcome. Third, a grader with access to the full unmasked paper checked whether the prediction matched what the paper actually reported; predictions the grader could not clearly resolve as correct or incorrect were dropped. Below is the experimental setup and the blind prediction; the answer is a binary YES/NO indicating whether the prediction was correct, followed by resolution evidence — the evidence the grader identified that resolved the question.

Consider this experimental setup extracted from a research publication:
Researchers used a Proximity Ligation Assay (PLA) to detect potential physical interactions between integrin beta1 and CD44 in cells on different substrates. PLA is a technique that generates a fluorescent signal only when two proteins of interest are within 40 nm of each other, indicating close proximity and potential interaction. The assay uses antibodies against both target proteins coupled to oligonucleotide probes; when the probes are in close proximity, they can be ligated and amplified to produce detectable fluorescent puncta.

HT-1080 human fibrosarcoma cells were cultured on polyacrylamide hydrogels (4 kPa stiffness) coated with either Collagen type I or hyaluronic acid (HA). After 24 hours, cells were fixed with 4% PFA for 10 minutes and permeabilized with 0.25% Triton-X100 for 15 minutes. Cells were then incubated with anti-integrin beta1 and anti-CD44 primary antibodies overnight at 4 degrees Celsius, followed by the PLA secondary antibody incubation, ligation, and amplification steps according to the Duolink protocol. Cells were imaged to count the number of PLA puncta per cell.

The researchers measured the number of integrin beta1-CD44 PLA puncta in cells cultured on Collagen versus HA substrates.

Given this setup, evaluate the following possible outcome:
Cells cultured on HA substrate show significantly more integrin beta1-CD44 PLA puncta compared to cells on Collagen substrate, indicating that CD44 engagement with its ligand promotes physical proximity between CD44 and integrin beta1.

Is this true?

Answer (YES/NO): YES